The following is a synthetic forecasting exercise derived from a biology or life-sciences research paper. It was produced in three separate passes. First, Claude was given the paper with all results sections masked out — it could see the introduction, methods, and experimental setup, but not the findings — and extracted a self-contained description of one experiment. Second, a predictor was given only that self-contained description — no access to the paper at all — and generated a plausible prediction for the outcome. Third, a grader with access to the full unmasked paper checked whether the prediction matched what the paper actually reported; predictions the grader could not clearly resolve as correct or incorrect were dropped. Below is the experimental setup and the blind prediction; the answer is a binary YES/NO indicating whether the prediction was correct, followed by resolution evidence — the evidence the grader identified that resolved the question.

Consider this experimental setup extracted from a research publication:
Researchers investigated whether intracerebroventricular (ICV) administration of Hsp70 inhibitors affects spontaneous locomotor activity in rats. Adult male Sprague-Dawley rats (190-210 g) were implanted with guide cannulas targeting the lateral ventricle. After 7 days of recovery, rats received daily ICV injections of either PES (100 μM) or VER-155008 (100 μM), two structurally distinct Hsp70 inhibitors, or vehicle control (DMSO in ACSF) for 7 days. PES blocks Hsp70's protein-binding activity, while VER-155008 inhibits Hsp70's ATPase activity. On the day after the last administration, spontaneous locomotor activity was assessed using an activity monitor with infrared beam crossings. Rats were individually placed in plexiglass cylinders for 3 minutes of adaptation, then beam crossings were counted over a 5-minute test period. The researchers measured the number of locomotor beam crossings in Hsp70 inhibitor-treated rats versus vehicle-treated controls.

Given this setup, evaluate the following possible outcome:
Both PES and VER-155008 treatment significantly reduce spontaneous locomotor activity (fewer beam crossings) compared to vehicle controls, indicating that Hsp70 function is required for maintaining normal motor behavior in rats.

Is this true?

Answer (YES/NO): NO